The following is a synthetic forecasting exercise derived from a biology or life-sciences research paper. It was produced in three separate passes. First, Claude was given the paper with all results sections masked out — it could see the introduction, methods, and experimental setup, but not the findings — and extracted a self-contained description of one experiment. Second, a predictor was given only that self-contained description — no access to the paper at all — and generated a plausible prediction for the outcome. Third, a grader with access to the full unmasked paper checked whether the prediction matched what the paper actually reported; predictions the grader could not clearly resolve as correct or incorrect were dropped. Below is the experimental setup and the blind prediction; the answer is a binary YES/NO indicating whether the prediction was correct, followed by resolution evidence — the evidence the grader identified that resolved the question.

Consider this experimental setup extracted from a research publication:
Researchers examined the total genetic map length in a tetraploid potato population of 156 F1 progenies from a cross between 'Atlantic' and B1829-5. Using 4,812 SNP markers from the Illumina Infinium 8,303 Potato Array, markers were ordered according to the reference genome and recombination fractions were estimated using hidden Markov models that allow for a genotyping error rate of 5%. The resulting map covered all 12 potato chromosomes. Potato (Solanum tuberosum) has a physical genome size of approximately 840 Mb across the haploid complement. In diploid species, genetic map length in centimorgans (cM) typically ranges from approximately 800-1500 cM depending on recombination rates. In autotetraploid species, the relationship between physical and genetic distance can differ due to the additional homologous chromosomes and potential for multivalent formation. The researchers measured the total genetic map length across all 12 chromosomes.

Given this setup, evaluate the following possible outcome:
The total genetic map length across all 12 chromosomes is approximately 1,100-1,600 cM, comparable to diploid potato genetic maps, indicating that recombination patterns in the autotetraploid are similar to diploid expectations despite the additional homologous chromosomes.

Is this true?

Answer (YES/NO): NO